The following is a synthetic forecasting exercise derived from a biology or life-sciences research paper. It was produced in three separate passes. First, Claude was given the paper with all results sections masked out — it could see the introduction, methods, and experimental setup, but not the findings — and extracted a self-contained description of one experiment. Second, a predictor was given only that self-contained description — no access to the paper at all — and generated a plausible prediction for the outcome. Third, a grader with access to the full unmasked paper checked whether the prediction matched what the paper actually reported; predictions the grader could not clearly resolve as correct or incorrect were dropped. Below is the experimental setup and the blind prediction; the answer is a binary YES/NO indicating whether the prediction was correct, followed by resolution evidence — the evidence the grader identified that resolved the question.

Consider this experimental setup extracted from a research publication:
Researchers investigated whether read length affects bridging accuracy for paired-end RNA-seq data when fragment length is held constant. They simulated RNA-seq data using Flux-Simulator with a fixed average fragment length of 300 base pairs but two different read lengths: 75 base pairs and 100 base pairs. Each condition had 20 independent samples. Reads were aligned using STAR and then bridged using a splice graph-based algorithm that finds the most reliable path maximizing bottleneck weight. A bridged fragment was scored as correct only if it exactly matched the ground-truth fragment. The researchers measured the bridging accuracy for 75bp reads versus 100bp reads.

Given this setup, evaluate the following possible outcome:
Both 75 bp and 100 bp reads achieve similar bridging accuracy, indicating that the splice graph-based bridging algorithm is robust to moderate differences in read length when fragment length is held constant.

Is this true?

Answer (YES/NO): YES